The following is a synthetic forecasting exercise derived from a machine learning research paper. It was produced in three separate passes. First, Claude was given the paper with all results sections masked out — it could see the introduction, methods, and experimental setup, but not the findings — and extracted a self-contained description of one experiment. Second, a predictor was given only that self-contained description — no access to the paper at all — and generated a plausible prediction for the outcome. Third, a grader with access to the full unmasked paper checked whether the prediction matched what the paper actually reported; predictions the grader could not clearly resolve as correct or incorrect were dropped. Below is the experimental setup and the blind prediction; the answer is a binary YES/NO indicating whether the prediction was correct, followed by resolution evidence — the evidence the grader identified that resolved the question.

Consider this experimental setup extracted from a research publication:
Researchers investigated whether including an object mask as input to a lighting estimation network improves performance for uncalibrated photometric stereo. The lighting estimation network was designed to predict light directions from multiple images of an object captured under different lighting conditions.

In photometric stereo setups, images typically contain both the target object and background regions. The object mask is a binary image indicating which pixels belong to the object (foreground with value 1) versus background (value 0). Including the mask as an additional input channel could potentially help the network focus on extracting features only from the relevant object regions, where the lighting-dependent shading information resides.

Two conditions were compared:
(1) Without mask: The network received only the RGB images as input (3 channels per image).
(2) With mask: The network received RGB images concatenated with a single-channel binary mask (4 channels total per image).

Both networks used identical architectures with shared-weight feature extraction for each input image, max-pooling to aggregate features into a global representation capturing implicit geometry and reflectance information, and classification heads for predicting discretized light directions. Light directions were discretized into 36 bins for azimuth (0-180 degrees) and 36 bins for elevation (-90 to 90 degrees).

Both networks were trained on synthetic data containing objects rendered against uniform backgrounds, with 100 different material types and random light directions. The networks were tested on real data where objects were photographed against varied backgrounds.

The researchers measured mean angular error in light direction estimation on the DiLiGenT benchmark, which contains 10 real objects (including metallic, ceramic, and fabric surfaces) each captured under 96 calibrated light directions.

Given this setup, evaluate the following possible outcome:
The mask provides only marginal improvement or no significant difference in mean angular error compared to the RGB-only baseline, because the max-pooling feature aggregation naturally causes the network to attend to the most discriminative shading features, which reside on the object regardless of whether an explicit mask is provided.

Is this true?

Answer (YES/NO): NO